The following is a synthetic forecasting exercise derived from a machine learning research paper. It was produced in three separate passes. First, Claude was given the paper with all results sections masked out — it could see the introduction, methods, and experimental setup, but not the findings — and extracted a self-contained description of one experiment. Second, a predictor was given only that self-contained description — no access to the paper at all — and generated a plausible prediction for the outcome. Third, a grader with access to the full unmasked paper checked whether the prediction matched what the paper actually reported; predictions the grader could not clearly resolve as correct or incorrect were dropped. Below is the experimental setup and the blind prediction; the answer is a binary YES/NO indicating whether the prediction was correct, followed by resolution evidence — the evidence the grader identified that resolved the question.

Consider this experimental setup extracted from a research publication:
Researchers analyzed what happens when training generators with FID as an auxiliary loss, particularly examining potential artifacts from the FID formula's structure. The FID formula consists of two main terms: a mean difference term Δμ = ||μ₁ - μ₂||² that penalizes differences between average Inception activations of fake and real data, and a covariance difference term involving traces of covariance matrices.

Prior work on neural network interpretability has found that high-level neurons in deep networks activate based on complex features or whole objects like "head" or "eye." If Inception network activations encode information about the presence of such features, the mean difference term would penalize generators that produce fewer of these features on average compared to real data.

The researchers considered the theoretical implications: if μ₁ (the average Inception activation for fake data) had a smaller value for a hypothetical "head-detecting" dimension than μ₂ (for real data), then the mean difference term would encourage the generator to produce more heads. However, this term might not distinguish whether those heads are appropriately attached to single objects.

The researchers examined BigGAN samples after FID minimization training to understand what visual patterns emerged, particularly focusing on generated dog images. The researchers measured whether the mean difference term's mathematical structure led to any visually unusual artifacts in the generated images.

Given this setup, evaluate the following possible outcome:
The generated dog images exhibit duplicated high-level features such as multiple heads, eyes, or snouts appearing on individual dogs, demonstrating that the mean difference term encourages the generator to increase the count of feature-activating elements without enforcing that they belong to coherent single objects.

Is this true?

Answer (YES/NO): YES